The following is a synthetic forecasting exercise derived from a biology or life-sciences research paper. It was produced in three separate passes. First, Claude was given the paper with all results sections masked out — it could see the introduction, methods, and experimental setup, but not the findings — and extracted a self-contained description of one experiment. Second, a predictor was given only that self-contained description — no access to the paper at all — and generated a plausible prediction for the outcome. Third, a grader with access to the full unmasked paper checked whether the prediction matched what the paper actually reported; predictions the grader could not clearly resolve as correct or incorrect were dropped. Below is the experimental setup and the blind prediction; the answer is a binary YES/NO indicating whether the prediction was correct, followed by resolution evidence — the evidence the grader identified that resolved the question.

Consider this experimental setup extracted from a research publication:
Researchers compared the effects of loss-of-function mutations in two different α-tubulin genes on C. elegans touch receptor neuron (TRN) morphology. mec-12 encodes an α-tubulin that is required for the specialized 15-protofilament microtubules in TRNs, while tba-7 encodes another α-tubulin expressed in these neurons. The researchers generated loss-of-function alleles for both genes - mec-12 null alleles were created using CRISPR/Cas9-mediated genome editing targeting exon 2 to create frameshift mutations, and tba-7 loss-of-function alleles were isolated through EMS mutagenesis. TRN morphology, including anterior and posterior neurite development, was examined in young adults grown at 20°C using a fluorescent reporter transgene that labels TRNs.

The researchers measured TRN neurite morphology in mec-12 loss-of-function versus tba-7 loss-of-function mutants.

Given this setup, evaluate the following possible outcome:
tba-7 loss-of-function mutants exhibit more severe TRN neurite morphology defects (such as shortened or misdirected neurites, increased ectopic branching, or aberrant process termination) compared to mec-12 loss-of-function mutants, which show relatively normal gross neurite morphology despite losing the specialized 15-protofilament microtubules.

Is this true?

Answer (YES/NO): YES